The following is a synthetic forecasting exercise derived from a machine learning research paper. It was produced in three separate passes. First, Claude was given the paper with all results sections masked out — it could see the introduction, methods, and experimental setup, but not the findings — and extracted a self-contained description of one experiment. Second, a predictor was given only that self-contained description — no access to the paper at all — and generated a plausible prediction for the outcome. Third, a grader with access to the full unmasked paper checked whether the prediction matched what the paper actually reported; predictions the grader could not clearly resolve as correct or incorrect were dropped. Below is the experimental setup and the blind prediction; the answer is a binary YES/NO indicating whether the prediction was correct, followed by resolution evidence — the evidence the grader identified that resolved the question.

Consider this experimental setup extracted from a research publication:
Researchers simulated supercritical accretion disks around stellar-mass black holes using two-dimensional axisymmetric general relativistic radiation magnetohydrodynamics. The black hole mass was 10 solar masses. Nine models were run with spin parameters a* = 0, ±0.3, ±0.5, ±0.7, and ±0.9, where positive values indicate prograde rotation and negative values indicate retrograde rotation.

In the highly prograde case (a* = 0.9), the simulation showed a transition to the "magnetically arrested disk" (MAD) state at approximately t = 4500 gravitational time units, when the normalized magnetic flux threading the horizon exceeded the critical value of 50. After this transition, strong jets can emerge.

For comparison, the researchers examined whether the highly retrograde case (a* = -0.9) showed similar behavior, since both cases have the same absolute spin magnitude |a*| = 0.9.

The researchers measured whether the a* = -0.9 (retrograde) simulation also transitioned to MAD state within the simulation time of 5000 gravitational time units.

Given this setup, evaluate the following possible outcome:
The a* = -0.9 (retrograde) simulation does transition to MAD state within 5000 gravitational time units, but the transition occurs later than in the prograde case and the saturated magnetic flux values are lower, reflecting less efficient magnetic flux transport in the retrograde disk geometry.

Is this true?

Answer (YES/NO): NO